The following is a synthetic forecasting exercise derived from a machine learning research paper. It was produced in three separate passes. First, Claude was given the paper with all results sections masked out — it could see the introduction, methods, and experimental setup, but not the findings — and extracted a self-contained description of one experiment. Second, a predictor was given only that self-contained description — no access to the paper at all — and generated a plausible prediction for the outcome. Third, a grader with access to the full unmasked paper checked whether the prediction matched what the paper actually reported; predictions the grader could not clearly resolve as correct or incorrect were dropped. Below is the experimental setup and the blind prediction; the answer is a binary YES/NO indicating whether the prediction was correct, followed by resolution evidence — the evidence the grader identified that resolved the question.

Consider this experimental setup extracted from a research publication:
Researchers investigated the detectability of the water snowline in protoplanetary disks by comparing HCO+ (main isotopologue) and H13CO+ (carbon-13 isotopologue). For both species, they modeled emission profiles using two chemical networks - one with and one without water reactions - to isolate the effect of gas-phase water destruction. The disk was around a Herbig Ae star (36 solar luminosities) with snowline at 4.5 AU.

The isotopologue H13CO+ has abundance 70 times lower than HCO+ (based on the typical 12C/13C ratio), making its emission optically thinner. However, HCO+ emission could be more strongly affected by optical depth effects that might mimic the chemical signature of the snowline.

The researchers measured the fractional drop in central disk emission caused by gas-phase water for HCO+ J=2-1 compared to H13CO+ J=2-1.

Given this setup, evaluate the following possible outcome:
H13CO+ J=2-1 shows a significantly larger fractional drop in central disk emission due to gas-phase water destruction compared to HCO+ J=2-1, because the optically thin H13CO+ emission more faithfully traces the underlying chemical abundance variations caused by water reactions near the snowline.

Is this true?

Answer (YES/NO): NO